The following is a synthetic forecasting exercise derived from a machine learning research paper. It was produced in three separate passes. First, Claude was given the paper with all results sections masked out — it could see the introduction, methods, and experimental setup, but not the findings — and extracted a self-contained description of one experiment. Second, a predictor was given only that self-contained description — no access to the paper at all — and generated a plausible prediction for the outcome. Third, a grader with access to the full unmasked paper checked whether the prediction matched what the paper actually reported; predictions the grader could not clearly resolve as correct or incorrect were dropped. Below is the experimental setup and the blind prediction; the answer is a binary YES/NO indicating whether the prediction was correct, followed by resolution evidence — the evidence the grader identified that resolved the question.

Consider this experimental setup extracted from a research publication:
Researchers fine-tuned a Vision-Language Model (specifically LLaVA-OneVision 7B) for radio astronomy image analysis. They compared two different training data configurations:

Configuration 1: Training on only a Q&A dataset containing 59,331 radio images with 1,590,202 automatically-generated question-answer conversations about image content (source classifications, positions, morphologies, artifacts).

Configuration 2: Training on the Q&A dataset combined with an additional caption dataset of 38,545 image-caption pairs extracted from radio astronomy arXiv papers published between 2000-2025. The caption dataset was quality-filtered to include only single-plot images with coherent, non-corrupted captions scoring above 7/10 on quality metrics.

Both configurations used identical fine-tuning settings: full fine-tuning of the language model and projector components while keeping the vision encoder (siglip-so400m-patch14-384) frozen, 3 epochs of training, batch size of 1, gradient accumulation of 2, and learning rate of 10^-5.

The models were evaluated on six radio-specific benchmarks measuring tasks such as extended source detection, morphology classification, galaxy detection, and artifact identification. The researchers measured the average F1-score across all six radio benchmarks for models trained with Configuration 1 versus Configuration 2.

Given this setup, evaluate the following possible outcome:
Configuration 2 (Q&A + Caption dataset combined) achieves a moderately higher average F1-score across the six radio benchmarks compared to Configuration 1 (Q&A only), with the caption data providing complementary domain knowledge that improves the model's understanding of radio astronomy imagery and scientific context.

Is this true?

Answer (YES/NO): NO